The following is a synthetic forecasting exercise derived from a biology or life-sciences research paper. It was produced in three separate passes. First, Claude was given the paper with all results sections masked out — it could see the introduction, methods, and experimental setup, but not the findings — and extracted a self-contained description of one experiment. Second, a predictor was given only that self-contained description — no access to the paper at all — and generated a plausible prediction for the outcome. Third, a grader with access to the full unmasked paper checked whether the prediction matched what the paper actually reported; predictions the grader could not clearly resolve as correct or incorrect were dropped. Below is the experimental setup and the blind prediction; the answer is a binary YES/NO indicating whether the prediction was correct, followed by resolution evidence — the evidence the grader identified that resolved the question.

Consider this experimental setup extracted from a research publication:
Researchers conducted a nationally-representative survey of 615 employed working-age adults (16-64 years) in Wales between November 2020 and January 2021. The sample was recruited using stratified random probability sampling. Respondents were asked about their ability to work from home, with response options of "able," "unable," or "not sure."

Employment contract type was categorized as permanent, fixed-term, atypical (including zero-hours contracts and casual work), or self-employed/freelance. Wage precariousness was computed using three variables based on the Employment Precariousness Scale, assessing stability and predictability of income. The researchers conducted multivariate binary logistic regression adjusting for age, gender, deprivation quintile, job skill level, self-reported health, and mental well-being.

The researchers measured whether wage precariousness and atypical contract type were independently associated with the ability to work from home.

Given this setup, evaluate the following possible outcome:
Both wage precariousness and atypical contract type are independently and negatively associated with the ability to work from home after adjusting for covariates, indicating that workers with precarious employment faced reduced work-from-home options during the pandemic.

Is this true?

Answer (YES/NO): YES